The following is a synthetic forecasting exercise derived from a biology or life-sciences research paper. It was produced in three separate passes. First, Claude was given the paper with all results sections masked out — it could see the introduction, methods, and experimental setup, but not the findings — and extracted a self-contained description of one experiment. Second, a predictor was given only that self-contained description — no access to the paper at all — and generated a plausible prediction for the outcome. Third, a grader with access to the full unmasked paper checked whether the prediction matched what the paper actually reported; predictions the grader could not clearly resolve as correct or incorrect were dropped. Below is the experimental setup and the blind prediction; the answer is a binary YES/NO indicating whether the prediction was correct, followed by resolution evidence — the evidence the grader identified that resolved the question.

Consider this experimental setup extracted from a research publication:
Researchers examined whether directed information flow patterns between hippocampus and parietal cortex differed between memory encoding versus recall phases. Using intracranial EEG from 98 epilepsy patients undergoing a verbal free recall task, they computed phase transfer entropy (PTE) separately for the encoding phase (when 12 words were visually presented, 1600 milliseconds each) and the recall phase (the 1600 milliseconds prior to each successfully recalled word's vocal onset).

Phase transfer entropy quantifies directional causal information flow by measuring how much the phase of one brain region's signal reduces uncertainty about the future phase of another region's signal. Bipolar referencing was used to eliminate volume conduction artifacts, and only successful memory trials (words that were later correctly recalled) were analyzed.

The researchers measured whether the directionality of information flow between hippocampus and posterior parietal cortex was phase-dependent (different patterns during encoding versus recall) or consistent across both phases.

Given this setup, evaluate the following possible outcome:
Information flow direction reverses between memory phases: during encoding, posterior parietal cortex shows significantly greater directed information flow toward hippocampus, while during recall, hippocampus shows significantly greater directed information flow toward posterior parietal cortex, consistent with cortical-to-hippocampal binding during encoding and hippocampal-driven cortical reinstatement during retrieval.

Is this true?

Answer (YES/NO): NO